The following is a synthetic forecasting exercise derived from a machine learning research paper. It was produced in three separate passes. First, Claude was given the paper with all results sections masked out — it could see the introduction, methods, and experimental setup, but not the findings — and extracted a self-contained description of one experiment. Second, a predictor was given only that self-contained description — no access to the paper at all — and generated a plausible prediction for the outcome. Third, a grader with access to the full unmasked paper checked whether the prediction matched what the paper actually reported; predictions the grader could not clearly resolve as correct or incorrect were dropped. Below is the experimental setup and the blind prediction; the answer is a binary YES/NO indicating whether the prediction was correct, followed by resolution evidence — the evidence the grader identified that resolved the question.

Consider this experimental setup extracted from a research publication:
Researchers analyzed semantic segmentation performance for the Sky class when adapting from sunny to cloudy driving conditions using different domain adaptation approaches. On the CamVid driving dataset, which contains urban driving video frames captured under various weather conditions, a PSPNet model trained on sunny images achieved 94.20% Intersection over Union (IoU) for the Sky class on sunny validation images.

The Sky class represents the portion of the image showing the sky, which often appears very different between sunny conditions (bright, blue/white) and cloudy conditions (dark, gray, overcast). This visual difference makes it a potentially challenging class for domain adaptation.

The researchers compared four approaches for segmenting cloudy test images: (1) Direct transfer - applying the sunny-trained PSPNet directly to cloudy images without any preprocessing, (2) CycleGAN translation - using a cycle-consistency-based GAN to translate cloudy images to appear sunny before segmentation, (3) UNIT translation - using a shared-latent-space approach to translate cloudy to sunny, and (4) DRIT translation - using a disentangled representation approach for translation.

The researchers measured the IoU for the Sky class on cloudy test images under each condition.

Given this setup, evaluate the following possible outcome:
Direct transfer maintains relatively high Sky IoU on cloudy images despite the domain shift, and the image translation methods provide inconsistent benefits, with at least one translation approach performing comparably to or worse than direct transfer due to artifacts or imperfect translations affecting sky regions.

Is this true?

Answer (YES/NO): YES